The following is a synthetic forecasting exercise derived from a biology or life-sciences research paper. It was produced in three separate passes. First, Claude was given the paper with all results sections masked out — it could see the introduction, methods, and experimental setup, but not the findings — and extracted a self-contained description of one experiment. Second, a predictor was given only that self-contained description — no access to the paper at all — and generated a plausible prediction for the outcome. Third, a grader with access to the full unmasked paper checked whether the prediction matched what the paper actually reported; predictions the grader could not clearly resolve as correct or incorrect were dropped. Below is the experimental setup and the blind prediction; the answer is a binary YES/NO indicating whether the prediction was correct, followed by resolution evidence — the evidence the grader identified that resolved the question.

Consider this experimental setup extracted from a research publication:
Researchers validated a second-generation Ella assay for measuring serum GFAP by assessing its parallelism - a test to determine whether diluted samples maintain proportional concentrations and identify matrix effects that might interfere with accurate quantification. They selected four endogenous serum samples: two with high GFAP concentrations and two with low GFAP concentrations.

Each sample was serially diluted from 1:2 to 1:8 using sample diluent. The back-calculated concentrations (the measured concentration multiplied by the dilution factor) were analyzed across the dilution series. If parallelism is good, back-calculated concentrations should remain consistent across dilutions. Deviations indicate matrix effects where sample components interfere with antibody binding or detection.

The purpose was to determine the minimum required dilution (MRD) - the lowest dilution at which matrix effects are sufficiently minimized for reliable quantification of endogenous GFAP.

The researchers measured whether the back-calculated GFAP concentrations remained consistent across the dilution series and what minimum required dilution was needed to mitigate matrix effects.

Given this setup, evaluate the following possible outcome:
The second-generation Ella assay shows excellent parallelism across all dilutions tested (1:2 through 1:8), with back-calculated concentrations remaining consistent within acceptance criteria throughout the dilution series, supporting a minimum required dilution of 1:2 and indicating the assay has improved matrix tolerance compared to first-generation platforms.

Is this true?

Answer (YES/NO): NO